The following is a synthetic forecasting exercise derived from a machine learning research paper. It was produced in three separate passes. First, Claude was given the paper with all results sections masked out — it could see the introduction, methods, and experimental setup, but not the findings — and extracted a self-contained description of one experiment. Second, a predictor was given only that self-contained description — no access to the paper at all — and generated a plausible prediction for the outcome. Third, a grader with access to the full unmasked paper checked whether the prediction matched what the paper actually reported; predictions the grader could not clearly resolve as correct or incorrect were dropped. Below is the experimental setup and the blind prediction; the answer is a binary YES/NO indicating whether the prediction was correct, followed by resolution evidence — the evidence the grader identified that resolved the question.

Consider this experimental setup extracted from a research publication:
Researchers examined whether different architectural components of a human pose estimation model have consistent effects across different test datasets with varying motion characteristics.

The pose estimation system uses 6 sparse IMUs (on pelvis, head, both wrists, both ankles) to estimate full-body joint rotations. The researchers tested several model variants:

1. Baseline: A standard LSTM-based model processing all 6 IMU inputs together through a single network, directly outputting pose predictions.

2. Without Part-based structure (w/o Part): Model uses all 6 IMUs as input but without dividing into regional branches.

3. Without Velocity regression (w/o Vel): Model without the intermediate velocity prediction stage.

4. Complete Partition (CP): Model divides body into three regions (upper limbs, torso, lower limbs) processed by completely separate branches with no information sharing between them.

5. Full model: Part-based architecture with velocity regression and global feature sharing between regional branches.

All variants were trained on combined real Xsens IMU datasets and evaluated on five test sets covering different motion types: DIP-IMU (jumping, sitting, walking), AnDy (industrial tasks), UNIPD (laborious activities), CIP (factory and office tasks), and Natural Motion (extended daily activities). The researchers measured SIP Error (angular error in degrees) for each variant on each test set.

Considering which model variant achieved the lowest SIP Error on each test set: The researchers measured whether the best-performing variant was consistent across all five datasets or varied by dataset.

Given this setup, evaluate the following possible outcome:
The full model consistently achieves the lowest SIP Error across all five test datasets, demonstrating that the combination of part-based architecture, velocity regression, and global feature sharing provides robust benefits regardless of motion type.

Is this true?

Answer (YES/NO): NO